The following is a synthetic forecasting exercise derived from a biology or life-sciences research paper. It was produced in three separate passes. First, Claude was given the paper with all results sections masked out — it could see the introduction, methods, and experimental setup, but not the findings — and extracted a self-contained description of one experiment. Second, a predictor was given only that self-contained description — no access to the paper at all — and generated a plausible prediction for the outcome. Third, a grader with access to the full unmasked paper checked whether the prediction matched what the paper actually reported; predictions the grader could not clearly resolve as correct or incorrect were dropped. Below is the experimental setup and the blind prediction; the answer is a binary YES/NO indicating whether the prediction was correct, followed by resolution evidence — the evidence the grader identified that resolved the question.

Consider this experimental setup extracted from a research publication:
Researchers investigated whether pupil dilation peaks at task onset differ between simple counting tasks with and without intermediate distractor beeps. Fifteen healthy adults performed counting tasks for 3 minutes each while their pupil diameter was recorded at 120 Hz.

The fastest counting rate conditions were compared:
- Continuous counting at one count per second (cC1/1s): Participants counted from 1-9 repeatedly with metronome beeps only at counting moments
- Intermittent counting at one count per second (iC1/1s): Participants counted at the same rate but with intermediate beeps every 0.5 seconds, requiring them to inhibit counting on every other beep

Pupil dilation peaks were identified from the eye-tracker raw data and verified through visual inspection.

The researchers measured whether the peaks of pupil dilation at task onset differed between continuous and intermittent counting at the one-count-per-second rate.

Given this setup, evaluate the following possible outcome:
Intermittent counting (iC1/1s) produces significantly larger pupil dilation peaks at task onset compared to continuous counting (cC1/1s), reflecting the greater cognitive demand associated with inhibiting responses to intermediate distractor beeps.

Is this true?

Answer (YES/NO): YES